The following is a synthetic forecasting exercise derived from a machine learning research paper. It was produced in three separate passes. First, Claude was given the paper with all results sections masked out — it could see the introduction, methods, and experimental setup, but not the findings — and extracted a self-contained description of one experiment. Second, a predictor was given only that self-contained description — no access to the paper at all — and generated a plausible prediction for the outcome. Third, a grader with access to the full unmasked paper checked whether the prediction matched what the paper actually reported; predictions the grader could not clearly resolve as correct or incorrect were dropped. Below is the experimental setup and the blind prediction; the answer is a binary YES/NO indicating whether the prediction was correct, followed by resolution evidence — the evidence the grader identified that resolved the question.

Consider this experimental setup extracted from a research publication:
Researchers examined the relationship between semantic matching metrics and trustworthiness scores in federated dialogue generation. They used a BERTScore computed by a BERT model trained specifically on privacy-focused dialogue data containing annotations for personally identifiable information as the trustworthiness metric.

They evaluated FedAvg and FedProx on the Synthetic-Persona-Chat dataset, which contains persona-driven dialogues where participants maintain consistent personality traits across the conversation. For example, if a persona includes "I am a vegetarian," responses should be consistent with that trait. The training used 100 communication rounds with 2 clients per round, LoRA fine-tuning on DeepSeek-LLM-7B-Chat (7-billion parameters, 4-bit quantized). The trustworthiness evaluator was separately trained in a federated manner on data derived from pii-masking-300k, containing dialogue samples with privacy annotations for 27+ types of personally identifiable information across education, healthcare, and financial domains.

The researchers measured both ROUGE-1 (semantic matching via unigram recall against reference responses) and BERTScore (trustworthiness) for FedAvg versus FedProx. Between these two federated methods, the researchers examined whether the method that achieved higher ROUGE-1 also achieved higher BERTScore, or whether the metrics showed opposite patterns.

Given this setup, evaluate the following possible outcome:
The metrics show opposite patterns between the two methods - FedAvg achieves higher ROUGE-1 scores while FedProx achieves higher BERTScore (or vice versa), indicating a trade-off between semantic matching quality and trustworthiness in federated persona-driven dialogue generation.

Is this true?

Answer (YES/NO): NO